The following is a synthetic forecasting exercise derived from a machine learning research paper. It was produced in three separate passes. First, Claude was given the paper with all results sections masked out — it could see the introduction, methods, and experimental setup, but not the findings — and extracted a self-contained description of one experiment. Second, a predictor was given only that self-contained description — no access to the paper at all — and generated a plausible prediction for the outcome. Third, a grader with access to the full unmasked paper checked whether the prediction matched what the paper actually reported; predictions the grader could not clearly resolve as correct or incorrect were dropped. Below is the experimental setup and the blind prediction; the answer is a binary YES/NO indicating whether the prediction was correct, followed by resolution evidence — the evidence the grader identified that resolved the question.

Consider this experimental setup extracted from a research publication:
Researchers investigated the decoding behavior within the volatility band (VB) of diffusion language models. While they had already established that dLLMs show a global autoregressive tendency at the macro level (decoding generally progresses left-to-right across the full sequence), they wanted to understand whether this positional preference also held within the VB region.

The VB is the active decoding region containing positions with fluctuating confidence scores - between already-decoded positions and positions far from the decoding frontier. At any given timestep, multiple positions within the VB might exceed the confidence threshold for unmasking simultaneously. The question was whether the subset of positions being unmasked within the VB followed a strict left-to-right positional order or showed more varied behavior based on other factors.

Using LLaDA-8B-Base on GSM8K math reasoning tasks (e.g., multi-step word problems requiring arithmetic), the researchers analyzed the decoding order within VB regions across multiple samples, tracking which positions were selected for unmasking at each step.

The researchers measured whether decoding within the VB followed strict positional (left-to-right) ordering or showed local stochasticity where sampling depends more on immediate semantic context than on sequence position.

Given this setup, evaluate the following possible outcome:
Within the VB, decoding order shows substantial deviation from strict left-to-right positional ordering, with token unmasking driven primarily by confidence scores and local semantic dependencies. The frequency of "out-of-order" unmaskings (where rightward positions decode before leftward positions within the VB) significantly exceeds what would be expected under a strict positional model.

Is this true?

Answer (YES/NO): YES